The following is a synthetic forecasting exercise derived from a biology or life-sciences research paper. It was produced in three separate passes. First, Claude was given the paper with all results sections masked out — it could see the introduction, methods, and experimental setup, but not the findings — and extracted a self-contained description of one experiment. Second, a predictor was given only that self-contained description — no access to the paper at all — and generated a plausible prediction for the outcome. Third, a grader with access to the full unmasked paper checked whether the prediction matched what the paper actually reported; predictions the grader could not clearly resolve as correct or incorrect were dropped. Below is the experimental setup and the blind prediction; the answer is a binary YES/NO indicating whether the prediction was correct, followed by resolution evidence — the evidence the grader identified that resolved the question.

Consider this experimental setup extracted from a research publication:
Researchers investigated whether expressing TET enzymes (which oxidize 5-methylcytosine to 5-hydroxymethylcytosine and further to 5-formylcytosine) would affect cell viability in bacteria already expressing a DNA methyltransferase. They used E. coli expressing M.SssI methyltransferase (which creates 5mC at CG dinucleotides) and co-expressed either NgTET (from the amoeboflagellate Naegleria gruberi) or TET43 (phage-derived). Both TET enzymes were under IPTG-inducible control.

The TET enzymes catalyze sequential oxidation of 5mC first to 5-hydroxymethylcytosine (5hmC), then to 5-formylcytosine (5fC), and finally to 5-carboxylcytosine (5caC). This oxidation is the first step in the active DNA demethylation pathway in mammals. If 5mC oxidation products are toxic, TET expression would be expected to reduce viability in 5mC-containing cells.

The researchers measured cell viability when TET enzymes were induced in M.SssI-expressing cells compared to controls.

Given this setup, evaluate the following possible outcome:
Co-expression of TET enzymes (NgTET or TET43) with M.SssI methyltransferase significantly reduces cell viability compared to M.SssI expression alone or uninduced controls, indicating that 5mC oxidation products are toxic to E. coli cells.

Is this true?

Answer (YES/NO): YES